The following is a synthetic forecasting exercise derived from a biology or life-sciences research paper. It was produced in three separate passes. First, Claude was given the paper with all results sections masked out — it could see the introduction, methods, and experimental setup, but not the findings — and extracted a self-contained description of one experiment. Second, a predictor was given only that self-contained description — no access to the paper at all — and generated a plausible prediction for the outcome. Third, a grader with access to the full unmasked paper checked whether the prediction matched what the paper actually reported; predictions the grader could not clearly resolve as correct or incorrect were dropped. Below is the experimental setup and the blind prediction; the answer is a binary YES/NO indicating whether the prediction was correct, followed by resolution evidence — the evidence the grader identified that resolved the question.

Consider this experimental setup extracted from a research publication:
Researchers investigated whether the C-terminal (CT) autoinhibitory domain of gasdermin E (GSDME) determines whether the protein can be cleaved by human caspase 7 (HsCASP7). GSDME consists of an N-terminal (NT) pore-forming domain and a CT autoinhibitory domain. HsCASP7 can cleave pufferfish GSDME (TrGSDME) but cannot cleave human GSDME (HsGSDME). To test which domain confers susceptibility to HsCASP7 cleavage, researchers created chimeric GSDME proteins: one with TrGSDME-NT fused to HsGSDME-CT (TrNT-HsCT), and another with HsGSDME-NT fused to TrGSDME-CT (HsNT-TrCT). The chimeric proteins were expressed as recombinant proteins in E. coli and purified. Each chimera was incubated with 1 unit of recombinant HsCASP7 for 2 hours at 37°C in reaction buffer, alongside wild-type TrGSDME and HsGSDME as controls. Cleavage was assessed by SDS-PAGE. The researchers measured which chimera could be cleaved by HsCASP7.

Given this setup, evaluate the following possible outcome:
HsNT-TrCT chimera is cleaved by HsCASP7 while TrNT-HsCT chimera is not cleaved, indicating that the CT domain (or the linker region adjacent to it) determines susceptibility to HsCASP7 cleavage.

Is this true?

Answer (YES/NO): YES